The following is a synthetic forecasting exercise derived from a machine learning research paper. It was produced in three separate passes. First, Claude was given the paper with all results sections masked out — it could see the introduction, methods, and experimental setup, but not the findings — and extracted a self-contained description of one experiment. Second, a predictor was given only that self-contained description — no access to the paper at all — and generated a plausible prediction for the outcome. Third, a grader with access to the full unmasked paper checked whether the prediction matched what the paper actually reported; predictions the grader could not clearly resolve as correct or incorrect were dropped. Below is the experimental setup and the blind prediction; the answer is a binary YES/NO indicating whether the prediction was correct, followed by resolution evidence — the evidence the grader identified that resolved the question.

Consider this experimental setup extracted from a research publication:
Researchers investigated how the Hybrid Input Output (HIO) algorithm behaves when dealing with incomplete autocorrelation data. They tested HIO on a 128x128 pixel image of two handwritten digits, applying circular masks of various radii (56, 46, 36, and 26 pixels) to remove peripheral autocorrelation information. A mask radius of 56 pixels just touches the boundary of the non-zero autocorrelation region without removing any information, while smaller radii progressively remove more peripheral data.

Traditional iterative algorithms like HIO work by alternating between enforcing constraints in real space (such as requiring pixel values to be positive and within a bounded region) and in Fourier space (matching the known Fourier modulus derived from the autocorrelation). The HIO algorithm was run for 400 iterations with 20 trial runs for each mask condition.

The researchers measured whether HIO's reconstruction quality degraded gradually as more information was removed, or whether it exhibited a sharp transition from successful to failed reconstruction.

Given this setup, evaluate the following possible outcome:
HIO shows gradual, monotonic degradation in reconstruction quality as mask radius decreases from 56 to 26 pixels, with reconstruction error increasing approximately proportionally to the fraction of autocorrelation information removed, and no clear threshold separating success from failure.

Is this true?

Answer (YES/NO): NO